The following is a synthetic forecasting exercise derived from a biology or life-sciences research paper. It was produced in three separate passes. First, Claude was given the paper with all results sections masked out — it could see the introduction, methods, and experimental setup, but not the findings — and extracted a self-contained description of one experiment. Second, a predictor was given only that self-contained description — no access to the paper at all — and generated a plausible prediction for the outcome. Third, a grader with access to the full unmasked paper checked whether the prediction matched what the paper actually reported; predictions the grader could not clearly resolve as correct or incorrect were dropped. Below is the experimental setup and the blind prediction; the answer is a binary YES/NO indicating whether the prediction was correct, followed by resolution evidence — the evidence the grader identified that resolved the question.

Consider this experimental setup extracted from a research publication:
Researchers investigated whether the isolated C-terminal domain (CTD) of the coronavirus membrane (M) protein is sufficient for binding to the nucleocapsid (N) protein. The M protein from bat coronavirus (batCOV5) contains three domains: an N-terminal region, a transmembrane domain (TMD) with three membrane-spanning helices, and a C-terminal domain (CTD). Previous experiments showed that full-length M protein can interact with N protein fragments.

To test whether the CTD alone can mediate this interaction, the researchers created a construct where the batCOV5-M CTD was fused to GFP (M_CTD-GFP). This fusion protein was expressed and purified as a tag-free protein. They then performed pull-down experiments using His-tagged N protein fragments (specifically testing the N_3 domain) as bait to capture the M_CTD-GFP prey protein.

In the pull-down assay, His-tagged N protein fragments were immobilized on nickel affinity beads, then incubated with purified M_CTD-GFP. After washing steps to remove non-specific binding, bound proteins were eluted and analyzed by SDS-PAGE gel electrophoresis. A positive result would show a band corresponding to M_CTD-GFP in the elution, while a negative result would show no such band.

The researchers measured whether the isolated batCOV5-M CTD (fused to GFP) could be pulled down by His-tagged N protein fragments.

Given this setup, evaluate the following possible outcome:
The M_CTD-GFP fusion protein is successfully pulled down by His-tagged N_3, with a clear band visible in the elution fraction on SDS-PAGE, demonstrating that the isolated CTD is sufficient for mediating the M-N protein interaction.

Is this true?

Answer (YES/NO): NO